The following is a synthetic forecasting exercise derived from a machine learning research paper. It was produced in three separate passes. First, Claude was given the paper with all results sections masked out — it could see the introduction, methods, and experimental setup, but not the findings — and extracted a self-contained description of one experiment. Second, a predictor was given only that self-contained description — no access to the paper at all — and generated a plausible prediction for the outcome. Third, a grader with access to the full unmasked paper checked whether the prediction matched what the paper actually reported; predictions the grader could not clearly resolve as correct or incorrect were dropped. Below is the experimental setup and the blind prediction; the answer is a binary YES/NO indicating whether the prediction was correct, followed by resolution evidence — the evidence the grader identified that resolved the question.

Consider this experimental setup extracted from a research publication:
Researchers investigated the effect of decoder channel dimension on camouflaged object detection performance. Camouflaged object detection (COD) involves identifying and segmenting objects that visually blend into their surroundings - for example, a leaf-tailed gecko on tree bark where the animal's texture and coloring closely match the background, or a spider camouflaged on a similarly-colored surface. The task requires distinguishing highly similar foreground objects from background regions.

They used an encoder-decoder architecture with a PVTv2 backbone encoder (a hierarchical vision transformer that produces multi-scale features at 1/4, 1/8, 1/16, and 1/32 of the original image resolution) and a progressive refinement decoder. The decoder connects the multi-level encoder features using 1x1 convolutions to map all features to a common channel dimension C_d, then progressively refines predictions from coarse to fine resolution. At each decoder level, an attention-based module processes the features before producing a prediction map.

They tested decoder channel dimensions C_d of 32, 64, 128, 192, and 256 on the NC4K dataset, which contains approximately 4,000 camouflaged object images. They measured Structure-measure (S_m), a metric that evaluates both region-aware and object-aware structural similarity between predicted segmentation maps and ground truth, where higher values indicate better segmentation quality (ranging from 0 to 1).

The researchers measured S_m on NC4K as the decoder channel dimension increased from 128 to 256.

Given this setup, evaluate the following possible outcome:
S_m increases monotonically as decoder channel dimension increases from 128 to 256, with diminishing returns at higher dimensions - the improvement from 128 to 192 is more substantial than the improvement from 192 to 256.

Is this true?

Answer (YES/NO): NO